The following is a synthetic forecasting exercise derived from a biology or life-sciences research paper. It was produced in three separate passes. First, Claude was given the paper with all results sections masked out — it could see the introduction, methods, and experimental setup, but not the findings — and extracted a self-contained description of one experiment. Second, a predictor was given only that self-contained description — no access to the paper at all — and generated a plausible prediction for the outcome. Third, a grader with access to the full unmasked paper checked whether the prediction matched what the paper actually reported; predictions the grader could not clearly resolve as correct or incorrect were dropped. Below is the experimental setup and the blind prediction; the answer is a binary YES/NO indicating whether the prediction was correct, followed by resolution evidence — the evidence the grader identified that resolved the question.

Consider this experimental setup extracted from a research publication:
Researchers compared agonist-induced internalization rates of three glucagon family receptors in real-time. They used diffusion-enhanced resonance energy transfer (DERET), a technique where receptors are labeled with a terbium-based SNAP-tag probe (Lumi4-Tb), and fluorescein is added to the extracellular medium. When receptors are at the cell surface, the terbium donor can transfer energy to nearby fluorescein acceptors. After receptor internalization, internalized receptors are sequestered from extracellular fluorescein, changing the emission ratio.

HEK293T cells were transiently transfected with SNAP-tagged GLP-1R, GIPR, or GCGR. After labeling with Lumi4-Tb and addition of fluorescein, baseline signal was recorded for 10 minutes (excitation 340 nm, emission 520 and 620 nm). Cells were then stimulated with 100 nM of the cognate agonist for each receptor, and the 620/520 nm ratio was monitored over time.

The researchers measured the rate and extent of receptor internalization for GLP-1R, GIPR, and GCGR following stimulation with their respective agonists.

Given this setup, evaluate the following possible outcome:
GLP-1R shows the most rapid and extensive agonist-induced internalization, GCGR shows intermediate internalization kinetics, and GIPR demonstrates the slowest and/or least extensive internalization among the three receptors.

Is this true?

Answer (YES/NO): NO